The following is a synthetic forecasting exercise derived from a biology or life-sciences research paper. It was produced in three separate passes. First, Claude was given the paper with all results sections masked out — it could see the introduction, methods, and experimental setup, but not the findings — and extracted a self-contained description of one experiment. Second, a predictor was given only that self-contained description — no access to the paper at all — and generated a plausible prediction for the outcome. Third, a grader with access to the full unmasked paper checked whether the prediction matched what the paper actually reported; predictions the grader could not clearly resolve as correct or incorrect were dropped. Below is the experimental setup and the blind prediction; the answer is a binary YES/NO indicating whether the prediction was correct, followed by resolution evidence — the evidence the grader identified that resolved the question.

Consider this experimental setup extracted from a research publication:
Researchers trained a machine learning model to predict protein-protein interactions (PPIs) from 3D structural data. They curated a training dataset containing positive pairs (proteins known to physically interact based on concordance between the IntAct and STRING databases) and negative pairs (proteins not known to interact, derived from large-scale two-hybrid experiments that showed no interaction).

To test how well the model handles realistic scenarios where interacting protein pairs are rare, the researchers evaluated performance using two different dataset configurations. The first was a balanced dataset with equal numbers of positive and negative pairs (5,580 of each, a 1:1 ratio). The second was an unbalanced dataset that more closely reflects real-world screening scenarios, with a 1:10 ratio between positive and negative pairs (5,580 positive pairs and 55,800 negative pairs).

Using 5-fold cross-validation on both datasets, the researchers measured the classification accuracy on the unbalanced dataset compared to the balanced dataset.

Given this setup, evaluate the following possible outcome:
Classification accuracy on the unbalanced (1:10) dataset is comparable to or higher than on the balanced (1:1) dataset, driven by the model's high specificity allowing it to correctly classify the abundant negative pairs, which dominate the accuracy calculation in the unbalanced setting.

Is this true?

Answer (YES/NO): YES